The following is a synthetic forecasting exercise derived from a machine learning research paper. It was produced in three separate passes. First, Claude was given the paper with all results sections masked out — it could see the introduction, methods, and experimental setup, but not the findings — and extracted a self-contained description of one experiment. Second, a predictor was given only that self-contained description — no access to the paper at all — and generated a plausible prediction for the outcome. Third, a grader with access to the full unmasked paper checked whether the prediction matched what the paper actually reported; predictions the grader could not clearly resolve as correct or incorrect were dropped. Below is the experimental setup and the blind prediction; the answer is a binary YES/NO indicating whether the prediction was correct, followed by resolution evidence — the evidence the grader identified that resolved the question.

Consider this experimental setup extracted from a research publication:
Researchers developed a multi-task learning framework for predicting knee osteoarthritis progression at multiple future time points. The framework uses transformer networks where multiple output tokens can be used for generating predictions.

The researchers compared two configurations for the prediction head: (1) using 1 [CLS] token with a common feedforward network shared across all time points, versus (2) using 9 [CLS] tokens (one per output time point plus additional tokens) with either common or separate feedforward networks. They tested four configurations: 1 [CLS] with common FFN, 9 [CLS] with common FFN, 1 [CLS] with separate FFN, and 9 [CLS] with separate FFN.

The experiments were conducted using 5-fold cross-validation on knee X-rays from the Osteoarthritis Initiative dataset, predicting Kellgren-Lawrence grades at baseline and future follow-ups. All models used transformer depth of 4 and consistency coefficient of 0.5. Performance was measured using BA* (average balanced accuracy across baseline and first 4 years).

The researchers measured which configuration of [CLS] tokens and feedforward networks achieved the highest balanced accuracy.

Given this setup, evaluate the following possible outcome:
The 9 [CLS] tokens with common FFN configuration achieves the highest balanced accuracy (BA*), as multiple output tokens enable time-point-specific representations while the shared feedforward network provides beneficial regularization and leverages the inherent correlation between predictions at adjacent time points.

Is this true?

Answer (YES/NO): YES